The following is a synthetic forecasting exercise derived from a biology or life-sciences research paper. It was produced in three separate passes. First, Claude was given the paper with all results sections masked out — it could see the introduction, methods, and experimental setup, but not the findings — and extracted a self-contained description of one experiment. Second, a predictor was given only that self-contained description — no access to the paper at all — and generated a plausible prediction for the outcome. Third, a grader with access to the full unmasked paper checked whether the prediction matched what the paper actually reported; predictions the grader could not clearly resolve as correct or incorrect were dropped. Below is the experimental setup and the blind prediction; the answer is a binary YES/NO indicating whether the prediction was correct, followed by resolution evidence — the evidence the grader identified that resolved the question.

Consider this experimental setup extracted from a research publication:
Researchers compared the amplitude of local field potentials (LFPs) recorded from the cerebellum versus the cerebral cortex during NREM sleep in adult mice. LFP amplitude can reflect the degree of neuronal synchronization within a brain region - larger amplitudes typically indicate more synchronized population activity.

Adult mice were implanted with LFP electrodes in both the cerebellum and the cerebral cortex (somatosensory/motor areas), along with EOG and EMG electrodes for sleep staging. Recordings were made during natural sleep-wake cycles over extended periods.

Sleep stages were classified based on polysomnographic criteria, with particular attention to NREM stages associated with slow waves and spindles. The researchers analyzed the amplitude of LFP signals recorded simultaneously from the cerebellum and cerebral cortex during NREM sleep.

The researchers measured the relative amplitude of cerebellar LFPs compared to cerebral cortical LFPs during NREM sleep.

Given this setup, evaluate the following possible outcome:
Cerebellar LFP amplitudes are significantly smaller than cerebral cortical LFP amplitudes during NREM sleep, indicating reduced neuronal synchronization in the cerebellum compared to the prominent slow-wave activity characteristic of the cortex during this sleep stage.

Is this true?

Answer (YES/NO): YES